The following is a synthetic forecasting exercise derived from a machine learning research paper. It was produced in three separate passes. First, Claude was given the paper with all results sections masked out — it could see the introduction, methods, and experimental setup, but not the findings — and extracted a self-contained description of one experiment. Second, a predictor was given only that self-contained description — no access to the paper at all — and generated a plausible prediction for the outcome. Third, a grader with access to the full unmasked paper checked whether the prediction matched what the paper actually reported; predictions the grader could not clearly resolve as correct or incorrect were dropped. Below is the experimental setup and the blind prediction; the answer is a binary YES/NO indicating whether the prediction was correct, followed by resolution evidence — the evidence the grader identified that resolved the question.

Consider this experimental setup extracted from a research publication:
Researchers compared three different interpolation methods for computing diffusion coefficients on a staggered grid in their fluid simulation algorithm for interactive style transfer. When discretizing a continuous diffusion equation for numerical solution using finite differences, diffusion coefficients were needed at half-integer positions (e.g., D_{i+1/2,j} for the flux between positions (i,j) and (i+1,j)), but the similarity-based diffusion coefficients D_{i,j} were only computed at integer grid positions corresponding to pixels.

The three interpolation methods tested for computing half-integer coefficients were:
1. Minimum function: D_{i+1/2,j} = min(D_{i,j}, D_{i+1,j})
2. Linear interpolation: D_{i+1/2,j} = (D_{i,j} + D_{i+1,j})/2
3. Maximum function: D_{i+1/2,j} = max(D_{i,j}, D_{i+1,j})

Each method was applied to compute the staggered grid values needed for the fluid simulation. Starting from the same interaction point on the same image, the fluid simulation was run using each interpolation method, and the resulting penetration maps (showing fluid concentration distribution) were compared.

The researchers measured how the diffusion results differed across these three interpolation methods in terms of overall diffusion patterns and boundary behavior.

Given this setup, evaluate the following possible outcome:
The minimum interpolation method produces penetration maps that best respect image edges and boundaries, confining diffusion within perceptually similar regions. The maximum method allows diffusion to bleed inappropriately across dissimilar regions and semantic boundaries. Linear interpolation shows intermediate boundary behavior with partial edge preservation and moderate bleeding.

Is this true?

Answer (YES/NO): NO